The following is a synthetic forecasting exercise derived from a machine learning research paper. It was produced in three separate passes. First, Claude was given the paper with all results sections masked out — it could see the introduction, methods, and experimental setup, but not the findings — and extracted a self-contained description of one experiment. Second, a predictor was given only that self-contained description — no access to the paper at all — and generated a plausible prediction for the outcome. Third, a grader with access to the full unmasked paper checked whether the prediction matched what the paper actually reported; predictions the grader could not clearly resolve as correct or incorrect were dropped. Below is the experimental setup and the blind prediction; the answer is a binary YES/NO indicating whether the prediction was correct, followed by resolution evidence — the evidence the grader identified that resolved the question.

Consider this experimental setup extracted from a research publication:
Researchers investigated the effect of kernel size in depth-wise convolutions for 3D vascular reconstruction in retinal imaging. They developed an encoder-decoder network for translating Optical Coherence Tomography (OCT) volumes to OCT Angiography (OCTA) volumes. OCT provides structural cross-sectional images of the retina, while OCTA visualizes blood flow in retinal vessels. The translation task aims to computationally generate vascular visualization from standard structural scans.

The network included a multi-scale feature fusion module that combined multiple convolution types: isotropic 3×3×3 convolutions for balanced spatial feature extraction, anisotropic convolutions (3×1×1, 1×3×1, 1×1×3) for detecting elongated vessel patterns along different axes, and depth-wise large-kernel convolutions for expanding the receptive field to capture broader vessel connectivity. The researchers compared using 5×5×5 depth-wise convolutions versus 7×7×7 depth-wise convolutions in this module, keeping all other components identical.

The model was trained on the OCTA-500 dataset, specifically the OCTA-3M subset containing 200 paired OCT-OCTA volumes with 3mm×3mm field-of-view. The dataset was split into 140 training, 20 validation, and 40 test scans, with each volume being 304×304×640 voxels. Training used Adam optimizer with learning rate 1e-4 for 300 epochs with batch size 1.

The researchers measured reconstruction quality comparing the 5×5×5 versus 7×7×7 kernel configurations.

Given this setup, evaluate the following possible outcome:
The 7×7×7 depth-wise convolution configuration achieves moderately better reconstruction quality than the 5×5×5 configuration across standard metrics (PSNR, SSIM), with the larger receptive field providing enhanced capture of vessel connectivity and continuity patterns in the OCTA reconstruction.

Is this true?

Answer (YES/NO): NO